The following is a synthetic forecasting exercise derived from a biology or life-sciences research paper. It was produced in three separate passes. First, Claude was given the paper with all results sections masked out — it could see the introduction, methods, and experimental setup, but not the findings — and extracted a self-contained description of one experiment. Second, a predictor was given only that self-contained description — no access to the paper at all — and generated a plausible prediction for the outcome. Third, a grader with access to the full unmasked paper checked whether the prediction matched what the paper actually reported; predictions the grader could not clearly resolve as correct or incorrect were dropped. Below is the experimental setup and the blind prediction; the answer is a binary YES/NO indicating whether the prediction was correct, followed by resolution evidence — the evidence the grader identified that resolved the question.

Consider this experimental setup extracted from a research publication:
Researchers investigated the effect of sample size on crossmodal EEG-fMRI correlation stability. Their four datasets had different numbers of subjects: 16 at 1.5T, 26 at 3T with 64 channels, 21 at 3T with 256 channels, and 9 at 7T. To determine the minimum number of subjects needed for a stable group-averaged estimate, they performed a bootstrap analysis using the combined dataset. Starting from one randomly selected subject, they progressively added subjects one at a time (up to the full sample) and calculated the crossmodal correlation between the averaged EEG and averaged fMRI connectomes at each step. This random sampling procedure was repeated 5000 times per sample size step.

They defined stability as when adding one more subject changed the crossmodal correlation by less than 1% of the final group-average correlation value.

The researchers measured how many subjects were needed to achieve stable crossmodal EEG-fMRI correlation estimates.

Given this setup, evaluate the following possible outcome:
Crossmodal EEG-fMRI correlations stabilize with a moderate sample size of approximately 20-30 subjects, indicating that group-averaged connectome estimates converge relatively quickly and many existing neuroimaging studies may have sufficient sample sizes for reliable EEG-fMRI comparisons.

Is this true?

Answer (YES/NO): NO